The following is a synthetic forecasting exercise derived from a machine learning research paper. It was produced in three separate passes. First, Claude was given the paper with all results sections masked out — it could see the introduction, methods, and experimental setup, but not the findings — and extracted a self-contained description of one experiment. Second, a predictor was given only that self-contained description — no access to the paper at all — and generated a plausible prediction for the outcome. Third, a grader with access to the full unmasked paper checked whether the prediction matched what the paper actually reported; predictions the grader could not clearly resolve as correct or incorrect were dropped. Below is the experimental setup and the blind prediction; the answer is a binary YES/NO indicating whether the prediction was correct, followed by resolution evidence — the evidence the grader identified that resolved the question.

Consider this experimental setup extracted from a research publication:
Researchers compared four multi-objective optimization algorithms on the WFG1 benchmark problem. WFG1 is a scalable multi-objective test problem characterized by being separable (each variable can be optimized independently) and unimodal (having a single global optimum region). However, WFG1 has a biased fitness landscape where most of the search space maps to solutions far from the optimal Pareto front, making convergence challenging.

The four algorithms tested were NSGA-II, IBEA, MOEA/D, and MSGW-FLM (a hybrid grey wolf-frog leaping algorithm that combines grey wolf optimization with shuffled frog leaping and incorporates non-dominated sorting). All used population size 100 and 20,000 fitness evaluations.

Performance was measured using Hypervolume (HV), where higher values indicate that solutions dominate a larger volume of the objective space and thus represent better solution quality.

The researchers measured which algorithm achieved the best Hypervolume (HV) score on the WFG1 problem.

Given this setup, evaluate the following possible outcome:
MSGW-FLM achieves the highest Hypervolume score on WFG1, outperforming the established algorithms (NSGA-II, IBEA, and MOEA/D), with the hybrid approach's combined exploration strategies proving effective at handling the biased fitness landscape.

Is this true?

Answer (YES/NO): NO